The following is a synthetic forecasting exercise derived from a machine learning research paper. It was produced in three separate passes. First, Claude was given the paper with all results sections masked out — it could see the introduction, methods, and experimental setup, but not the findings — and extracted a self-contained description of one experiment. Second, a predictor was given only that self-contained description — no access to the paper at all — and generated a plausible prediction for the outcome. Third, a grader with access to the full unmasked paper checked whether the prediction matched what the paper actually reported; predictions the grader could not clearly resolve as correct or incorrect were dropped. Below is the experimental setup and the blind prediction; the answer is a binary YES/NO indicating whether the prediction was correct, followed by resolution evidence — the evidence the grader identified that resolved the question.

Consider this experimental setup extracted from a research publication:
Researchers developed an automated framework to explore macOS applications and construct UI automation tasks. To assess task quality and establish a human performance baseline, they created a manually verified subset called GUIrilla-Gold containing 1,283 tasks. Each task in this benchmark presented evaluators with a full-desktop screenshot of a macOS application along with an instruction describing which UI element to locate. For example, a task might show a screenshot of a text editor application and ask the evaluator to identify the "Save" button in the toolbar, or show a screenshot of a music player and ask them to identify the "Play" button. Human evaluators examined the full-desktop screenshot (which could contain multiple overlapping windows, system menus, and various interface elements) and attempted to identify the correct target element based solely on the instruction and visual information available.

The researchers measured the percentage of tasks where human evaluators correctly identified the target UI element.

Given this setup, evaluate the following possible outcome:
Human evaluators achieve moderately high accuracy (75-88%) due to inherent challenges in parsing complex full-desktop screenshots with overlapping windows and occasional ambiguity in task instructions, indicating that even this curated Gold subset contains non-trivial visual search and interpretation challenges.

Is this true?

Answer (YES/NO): NO